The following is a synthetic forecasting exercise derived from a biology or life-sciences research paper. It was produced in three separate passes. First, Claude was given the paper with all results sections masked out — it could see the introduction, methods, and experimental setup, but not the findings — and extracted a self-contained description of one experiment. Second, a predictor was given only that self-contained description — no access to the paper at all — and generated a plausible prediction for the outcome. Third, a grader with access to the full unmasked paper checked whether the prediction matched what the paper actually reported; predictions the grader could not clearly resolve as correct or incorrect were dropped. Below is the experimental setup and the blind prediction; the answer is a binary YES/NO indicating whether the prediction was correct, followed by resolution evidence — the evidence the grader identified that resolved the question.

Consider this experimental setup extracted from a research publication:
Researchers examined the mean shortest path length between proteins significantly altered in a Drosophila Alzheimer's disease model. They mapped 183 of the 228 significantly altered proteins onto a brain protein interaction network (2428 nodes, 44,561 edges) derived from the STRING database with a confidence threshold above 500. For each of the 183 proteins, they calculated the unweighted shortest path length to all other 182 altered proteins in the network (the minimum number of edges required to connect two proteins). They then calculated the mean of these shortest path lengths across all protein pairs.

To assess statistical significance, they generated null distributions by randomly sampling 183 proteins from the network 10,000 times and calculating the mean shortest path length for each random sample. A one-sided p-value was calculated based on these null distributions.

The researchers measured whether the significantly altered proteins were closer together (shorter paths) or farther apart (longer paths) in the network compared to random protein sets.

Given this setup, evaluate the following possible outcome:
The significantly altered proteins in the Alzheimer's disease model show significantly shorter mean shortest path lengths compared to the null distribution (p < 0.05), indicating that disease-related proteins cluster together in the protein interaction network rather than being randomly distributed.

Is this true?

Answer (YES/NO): YES